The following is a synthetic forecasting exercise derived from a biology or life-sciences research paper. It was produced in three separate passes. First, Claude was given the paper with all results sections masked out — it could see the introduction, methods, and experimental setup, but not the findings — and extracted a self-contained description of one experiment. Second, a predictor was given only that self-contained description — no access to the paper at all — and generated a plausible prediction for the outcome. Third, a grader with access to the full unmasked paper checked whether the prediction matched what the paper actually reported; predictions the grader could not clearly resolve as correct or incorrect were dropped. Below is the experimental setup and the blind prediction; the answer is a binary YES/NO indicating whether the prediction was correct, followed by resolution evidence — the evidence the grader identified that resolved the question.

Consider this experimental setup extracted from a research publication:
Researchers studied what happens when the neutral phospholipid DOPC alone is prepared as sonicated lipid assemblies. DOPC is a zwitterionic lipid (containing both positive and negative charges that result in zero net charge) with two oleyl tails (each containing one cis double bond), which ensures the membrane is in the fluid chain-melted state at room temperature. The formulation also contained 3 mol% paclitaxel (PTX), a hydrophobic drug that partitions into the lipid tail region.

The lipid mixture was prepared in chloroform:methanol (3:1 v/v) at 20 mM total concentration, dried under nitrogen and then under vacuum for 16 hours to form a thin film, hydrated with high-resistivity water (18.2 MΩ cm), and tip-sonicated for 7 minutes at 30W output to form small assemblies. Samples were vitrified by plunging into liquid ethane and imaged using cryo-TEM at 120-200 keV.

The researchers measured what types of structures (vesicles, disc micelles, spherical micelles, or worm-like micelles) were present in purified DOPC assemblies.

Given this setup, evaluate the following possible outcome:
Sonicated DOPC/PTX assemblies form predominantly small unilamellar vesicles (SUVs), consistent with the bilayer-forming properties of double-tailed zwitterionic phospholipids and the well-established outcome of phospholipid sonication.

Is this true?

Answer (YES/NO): YES